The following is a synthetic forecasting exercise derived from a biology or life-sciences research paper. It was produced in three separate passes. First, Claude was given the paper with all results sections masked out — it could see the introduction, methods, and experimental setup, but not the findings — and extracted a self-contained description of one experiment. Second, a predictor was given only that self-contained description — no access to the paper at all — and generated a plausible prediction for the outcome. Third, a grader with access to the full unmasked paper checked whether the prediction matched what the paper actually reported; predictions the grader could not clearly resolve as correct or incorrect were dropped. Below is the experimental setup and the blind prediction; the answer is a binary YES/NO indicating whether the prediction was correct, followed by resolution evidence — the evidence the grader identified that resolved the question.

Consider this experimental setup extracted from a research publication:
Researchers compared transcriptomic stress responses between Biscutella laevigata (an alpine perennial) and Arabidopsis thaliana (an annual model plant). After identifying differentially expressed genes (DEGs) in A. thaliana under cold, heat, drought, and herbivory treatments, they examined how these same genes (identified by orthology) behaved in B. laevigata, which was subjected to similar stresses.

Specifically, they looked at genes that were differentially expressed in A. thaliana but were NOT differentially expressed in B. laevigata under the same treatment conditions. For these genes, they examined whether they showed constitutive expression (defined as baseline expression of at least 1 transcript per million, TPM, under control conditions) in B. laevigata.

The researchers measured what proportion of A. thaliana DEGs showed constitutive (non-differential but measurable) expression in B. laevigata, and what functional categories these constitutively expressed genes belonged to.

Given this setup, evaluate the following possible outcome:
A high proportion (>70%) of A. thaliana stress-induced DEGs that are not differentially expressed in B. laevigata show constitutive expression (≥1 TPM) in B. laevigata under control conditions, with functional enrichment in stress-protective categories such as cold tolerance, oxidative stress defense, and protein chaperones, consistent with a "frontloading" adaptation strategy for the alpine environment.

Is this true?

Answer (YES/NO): YES